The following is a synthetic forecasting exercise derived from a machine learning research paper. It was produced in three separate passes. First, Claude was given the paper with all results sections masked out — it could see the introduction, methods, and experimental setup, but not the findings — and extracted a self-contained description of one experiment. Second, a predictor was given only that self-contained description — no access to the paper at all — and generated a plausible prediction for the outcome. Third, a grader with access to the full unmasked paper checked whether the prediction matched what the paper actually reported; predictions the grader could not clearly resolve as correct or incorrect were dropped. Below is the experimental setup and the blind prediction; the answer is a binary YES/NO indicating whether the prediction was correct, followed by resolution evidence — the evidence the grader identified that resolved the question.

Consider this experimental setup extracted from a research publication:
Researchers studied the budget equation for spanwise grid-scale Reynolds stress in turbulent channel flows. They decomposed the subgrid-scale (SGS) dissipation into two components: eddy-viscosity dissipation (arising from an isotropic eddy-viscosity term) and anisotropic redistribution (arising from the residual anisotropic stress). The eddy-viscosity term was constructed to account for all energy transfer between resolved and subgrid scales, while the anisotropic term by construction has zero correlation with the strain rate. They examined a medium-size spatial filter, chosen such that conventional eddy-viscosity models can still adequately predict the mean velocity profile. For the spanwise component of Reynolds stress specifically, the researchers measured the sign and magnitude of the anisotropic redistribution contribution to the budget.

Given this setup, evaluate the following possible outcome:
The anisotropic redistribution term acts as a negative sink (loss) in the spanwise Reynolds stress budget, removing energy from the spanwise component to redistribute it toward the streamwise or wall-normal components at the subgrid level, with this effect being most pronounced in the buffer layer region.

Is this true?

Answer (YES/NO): NO